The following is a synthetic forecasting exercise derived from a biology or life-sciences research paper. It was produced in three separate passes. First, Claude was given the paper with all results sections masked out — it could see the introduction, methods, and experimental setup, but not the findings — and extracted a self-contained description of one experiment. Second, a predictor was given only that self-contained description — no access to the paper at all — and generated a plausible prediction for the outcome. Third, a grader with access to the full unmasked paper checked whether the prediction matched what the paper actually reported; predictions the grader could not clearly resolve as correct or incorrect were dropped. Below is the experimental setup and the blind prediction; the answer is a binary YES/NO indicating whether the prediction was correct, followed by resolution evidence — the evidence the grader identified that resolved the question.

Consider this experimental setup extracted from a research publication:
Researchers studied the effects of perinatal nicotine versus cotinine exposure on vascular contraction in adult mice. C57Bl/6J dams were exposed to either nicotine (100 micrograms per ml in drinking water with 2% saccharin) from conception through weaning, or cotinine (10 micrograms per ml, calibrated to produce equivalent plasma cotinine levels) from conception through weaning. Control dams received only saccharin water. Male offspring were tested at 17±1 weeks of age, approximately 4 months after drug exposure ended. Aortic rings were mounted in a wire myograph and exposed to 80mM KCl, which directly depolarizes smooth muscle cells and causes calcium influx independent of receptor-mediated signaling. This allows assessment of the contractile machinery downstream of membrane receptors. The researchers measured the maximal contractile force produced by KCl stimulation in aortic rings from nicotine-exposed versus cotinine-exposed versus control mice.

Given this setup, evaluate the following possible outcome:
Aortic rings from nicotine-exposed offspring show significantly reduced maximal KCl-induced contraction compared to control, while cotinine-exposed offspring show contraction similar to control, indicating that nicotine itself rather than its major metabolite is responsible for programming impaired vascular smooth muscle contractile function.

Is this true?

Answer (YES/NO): NO